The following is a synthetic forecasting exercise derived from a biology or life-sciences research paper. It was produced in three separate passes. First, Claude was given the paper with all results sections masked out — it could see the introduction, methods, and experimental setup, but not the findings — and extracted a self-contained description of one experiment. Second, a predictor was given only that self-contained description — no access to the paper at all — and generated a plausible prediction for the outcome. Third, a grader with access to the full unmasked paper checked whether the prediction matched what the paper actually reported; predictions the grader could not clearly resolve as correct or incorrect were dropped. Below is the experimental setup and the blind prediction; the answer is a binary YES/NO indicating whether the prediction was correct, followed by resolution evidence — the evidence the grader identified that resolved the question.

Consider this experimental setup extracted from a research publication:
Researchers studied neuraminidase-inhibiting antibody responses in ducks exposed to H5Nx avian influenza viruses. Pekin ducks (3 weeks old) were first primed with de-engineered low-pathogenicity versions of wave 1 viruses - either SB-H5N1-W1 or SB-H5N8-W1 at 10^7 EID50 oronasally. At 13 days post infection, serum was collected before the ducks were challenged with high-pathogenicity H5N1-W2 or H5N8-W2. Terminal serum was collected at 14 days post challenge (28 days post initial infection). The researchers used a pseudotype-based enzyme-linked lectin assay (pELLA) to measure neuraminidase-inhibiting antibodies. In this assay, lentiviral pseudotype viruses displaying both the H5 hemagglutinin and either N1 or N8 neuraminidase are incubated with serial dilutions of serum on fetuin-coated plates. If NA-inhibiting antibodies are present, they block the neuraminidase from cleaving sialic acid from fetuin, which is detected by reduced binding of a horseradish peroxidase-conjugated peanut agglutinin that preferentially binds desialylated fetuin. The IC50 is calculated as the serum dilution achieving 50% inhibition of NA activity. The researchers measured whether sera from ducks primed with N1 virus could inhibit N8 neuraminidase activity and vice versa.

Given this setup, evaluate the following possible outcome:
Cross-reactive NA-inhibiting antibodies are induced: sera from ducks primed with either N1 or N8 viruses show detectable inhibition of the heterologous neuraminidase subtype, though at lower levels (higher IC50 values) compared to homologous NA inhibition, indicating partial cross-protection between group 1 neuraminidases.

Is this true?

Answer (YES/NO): NO